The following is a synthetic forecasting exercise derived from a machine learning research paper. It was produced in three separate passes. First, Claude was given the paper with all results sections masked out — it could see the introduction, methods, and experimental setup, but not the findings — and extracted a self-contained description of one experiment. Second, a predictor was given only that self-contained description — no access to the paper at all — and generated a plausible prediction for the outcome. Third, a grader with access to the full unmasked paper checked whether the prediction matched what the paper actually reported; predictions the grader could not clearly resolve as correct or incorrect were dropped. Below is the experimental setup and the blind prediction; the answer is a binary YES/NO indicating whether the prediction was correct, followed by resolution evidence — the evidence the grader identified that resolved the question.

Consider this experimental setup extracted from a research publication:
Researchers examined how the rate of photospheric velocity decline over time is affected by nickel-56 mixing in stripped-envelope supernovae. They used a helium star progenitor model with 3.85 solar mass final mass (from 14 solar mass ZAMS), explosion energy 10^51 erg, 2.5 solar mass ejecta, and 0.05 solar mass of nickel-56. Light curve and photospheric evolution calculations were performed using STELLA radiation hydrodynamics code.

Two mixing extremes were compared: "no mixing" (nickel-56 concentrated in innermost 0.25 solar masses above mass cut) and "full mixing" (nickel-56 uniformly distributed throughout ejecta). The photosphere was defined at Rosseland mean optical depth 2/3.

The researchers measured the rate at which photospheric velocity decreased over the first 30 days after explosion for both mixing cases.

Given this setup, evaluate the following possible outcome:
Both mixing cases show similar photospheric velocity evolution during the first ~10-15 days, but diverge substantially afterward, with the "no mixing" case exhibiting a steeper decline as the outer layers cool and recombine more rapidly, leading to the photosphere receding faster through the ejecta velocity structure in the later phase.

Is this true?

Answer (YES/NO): NO